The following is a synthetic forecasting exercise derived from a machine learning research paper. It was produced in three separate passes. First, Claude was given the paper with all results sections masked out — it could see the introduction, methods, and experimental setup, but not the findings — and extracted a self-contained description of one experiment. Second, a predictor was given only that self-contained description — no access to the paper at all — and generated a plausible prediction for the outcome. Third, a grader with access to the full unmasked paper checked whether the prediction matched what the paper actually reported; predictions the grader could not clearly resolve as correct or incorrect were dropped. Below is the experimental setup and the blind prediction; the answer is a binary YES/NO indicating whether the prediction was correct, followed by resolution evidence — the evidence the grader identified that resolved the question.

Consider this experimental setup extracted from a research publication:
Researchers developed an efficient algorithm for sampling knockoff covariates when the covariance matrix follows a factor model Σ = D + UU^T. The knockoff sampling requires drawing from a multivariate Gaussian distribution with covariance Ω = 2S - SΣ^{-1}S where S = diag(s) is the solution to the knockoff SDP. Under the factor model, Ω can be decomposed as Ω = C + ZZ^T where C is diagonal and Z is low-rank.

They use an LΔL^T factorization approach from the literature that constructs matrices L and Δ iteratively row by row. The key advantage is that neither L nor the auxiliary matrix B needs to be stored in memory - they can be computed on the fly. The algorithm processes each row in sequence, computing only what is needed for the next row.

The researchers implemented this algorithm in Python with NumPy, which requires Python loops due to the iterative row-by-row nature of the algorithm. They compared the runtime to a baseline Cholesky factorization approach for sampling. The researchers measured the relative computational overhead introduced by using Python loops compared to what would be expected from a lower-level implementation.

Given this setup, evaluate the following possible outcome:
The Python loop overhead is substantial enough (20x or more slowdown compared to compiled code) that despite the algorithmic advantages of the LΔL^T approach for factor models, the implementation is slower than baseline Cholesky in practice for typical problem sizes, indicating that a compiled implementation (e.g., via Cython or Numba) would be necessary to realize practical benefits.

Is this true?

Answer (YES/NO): NO